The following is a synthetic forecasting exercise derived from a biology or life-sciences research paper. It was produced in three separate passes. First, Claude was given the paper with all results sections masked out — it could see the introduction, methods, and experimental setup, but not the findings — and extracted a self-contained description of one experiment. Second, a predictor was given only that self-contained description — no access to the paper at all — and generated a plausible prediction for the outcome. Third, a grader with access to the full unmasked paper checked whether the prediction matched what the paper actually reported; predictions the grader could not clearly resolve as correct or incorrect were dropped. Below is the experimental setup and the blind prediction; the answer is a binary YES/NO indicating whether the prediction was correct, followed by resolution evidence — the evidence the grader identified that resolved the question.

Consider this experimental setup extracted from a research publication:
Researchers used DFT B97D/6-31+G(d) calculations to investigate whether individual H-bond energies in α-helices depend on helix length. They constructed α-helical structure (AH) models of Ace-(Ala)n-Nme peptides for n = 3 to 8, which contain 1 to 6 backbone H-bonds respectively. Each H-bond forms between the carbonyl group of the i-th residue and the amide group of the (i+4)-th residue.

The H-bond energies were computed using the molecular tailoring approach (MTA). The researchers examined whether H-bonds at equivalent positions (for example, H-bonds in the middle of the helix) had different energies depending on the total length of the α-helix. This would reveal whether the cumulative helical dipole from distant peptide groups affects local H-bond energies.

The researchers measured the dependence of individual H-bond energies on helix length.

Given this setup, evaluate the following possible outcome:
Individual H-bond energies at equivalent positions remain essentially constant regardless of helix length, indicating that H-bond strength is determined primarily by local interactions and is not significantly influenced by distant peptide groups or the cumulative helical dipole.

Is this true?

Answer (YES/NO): YES